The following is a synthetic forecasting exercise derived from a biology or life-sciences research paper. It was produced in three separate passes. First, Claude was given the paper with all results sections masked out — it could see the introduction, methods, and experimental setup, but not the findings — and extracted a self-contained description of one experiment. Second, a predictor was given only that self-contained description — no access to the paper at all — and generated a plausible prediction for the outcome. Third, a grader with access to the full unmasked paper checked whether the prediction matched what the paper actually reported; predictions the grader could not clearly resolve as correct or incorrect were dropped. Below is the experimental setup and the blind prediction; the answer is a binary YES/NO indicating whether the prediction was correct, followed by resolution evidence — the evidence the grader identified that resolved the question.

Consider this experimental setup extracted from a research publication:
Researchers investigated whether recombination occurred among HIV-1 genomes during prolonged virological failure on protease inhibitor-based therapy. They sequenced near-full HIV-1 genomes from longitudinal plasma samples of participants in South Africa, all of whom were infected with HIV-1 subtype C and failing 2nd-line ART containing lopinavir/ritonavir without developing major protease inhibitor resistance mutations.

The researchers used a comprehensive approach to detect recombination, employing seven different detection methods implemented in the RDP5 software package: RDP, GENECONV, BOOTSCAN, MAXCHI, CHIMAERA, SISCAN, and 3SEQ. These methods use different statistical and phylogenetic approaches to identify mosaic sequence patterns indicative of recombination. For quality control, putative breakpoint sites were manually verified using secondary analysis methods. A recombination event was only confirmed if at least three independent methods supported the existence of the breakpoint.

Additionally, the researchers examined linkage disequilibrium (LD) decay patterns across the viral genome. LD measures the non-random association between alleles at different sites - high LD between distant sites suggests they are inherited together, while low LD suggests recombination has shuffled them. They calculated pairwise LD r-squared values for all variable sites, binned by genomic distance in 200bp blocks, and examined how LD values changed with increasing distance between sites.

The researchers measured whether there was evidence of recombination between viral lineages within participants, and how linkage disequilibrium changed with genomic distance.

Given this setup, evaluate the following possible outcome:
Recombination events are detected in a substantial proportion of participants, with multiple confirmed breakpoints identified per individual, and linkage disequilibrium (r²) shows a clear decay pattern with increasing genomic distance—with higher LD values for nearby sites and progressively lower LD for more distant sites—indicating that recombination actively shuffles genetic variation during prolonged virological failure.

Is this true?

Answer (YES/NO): YES